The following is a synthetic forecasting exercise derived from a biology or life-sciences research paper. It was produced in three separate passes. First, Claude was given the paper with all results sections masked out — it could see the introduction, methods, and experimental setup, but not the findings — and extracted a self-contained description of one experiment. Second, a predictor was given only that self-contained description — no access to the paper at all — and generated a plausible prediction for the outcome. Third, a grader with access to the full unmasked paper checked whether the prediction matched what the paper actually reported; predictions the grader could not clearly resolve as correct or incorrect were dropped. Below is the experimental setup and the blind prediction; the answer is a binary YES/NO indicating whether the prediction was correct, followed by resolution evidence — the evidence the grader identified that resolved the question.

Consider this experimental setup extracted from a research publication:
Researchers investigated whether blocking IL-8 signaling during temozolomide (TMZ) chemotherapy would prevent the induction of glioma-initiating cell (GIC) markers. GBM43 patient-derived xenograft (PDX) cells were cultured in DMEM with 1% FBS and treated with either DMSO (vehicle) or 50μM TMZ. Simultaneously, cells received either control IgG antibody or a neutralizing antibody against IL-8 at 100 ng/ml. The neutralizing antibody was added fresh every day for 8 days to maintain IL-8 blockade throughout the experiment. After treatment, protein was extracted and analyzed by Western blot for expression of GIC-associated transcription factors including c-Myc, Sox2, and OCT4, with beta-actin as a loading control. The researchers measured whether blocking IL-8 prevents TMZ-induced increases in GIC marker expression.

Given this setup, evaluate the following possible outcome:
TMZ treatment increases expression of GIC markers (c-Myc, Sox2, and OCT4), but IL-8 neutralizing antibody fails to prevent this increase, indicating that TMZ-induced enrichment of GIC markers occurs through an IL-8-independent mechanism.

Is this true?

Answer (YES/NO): NO